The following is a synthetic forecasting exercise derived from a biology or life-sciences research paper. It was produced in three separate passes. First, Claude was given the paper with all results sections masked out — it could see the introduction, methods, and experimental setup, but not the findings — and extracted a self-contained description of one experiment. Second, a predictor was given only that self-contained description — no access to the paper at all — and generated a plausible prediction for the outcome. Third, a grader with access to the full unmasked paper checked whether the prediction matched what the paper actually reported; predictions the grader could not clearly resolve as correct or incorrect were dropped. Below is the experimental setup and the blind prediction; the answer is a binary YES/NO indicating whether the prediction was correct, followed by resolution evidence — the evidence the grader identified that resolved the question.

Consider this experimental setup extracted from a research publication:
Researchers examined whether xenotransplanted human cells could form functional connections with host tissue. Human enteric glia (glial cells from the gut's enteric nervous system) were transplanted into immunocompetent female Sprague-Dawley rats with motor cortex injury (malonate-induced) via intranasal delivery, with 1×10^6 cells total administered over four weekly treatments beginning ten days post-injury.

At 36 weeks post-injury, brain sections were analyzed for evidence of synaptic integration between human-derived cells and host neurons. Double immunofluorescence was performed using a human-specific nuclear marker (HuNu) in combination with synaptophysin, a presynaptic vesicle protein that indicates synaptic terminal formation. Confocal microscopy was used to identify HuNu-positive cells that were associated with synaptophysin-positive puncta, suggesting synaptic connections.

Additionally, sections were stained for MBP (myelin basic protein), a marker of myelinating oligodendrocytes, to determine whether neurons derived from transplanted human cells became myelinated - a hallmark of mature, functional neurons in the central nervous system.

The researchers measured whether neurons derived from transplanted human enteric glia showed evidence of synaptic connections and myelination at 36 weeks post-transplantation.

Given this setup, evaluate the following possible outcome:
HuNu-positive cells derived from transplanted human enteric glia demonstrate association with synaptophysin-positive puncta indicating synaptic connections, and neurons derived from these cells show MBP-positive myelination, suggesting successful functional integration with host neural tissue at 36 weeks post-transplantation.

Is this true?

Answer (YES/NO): YES